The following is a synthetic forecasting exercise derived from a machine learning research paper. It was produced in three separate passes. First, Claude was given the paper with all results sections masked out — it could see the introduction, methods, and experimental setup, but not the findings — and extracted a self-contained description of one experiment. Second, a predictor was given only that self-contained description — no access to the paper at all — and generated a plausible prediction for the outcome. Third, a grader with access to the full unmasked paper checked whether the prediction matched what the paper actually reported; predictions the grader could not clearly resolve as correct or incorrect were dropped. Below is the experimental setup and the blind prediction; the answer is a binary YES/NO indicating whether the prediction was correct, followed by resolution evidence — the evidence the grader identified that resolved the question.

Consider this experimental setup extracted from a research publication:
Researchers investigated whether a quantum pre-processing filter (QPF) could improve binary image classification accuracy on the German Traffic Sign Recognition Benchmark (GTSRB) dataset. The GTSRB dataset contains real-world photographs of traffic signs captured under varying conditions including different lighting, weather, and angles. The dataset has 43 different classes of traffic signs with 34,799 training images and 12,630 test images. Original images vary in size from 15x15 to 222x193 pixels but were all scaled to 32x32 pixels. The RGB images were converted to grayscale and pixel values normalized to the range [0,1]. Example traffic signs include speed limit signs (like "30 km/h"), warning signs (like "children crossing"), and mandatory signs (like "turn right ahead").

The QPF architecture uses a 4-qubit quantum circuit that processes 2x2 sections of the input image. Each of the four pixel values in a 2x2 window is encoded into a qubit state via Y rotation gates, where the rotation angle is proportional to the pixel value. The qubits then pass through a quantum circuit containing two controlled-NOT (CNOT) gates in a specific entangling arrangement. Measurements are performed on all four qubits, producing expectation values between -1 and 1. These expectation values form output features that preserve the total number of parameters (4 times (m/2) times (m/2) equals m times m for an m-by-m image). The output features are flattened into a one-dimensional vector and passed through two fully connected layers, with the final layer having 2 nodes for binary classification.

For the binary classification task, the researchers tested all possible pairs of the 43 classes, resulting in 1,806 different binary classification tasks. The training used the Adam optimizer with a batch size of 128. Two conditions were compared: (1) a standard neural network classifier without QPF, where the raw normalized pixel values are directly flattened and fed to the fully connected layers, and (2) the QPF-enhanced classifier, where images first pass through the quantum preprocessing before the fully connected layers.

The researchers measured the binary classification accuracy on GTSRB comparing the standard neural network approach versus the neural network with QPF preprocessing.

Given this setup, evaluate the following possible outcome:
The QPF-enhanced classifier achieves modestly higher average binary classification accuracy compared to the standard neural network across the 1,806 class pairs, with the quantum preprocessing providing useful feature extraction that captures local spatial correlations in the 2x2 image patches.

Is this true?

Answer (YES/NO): NO